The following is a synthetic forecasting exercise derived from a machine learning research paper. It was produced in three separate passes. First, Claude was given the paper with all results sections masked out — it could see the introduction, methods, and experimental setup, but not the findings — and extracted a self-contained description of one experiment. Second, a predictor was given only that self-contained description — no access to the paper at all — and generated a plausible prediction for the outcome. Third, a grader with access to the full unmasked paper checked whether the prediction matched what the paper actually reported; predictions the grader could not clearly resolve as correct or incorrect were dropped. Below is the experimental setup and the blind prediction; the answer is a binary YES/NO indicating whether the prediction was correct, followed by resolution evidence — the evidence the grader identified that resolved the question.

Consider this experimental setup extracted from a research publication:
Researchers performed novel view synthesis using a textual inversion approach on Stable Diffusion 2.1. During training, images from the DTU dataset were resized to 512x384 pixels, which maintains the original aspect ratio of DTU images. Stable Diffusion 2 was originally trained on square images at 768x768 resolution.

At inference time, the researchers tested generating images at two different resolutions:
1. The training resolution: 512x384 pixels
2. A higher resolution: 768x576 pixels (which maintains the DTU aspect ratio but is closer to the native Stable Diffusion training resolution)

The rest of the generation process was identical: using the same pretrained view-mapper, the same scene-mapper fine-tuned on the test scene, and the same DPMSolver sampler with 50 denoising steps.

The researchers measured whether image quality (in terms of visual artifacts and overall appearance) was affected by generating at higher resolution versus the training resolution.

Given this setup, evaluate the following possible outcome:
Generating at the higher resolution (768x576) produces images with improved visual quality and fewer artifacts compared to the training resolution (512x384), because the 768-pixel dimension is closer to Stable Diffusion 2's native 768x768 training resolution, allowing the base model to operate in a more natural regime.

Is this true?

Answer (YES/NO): YES